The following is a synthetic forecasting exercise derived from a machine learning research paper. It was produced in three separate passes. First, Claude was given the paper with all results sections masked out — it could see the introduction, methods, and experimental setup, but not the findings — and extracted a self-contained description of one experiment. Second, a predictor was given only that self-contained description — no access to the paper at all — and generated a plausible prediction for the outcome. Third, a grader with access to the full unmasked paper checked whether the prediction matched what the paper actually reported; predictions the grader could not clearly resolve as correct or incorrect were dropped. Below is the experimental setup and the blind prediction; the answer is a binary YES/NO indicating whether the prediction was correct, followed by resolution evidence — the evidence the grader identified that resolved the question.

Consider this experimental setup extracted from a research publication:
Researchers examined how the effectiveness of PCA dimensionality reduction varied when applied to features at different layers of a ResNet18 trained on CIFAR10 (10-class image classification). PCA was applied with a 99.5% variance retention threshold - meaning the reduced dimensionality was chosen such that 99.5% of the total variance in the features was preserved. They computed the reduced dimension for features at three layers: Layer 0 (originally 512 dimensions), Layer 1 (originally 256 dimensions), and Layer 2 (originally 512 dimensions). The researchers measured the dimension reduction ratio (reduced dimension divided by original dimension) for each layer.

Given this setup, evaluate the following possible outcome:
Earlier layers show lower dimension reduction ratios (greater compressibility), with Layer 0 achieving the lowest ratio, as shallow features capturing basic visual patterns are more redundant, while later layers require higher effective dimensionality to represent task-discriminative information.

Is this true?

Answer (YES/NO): NO